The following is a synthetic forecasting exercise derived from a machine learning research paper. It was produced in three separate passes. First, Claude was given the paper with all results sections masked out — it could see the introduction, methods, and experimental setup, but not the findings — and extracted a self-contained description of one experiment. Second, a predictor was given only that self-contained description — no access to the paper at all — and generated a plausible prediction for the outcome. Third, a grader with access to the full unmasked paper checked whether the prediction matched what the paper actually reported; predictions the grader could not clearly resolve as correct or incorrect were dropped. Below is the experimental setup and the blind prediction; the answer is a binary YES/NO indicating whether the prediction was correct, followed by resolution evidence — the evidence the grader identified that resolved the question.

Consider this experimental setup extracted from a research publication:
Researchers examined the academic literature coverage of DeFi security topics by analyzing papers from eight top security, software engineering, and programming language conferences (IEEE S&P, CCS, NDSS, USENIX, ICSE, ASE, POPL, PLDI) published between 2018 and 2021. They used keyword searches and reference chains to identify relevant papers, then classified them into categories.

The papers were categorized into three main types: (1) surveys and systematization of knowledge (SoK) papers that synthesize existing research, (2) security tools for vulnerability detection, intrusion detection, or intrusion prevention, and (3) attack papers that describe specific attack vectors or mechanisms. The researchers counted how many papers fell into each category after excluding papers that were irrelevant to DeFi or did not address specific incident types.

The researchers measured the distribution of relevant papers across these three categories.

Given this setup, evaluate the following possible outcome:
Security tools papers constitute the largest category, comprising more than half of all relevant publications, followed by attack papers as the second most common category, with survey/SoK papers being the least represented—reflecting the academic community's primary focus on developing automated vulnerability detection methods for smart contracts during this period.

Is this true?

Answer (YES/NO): NO